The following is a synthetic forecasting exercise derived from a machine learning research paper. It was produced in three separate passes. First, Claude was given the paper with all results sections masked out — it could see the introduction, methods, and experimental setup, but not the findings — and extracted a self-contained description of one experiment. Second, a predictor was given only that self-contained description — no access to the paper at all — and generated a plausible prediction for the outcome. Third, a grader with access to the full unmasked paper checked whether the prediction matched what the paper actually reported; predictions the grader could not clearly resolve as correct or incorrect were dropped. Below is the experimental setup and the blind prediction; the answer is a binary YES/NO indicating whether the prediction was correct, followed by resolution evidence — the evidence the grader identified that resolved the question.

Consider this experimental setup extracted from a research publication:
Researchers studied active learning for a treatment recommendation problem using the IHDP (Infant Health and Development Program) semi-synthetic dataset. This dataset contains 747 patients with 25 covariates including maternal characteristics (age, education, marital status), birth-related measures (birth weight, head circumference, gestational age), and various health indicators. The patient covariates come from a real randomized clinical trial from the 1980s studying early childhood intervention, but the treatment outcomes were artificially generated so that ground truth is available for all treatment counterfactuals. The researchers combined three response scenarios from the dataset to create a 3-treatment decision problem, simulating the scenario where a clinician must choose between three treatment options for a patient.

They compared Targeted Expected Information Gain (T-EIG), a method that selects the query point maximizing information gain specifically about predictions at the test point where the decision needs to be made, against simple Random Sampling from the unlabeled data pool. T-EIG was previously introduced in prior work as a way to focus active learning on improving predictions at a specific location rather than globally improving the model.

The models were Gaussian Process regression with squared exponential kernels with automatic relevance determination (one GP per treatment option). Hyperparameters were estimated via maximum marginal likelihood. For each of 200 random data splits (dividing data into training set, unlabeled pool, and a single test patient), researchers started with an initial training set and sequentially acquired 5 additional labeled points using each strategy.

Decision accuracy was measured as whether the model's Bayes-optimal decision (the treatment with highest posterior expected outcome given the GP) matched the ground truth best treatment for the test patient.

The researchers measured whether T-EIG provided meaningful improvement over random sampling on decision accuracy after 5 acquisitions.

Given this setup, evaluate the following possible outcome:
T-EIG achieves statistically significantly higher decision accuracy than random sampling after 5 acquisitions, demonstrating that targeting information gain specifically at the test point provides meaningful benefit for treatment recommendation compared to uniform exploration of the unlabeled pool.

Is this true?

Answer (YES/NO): NO